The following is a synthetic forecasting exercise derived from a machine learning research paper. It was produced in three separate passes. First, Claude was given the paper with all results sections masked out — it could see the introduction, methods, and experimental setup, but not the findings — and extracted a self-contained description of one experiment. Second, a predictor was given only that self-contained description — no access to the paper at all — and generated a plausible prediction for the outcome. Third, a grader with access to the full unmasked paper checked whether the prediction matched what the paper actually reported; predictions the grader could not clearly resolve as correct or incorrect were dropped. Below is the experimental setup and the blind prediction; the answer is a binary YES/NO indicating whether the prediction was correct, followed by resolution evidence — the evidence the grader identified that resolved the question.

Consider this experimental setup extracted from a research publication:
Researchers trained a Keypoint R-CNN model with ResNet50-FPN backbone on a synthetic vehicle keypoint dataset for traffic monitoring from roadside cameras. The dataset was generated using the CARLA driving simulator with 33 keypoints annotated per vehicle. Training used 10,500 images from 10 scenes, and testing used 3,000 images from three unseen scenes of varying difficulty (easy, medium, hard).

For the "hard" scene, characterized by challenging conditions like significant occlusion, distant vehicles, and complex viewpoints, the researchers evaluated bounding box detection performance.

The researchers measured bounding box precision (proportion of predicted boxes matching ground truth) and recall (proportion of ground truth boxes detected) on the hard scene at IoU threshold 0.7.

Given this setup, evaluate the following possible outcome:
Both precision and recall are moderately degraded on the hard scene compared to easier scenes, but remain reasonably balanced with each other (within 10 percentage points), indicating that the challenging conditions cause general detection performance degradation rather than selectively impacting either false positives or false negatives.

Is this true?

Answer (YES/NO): NO